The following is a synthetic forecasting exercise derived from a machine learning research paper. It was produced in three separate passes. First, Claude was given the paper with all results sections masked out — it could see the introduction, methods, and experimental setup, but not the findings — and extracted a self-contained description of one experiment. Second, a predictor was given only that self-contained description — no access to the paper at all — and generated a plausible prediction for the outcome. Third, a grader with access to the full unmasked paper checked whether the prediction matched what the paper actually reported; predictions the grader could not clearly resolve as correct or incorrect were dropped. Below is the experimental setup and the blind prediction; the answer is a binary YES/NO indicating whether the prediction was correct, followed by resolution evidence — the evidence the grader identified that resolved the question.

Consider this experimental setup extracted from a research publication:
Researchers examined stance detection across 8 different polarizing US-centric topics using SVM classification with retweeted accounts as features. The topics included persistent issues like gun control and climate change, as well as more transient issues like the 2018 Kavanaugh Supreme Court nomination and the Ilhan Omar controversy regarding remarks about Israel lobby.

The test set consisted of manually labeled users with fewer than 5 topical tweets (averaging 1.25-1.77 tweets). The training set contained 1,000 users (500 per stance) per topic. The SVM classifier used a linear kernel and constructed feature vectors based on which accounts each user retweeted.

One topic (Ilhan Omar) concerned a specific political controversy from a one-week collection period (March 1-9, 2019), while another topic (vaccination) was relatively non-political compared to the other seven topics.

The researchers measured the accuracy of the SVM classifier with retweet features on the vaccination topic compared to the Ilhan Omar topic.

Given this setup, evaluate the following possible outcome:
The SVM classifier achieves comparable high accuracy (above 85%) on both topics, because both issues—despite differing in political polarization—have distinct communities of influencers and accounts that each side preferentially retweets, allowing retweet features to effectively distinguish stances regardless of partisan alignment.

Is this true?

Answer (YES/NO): NO